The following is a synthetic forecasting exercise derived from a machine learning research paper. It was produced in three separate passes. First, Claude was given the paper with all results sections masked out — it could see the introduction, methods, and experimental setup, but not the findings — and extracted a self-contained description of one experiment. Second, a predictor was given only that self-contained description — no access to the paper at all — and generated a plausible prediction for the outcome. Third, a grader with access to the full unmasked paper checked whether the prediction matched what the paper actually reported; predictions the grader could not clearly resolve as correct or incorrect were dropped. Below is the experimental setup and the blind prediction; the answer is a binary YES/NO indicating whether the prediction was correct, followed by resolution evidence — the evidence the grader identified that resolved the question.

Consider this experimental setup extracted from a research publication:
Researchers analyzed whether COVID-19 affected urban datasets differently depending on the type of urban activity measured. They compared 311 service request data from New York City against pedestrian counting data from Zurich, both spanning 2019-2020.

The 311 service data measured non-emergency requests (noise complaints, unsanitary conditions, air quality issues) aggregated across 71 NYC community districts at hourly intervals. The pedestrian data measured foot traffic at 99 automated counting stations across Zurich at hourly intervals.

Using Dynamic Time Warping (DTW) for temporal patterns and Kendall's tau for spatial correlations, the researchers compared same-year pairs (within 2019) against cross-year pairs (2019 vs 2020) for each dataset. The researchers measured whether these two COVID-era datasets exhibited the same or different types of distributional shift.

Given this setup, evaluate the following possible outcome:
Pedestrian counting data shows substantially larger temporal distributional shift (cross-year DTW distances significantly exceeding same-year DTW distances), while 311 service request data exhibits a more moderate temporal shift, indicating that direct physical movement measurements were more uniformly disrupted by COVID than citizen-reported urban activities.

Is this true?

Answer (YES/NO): NO